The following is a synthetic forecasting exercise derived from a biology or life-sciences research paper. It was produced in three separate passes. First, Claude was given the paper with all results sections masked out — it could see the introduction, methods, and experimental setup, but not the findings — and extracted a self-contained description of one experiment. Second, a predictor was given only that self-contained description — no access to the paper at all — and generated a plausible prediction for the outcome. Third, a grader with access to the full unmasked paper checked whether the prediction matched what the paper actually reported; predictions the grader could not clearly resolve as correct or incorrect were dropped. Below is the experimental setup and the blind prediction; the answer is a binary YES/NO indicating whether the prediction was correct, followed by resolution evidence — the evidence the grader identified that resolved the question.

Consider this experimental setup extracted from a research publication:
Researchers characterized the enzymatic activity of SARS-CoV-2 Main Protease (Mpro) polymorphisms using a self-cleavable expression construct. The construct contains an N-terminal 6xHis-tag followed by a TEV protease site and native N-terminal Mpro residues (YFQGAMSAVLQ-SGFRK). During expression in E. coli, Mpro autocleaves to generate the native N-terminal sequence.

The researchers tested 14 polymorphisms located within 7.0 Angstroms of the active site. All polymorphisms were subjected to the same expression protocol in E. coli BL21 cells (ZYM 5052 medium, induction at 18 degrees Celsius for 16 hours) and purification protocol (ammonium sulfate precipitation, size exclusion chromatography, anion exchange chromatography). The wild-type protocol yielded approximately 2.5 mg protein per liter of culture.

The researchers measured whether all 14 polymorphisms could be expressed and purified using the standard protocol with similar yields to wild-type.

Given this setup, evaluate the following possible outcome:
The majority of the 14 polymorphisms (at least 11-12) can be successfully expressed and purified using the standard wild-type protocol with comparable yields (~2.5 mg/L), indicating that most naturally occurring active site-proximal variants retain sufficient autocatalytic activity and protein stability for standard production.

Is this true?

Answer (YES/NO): YES